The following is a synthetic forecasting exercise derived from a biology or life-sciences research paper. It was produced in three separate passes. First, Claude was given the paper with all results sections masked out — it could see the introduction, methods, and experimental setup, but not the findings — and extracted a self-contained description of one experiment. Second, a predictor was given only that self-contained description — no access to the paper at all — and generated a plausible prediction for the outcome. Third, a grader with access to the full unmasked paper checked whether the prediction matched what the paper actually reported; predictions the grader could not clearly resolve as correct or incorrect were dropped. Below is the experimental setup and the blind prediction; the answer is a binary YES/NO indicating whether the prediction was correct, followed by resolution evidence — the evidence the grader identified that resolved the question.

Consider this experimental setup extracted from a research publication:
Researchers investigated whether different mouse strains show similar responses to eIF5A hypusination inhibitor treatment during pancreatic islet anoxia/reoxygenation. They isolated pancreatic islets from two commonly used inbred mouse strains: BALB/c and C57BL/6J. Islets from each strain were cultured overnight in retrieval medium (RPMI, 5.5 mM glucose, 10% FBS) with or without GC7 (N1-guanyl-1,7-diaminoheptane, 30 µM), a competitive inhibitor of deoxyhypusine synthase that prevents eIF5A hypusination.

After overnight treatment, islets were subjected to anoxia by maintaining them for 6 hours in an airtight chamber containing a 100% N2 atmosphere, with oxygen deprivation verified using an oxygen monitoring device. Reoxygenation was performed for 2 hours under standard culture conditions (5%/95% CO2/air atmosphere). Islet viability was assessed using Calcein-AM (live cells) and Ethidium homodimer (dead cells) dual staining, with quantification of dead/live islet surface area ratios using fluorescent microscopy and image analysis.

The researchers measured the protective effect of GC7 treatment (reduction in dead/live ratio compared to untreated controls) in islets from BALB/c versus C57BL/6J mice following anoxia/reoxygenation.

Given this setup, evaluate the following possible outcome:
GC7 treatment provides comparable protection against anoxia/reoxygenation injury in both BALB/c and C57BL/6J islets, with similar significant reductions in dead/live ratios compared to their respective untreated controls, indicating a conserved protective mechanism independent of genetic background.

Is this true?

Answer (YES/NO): YES